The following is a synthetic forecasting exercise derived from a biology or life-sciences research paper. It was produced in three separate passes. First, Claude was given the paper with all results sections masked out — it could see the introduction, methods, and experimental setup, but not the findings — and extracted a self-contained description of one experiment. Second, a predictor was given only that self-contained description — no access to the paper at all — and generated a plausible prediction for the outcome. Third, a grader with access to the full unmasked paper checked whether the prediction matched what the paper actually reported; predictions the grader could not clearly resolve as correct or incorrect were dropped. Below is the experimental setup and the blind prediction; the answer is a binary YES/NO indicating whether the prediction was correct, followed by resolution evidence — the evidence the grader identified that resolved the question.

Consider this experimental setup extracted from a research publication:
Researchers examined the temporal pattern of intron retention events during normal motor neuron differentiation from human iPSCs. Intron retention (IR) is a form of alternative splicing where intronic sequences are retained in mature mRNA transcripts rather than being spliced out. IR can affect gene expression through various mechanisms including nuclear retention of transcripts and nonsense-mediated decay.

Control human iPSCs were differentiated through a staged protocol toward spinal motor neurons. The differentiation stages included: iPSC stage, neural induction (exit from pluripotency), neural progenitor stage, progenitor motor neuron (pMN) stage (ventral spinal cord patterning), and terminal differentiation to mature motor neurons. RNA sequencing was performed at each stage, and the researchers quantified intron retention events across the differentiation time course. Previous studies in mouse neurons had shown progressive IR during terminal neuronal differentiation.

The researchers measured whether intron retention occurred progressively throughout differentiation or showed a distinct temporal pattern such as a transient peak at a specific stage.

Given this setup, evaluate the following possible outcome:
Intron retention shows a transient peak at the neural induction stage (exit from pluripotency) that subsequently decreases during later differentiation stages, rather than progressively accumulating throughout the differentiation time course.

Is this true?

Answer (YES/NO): NO